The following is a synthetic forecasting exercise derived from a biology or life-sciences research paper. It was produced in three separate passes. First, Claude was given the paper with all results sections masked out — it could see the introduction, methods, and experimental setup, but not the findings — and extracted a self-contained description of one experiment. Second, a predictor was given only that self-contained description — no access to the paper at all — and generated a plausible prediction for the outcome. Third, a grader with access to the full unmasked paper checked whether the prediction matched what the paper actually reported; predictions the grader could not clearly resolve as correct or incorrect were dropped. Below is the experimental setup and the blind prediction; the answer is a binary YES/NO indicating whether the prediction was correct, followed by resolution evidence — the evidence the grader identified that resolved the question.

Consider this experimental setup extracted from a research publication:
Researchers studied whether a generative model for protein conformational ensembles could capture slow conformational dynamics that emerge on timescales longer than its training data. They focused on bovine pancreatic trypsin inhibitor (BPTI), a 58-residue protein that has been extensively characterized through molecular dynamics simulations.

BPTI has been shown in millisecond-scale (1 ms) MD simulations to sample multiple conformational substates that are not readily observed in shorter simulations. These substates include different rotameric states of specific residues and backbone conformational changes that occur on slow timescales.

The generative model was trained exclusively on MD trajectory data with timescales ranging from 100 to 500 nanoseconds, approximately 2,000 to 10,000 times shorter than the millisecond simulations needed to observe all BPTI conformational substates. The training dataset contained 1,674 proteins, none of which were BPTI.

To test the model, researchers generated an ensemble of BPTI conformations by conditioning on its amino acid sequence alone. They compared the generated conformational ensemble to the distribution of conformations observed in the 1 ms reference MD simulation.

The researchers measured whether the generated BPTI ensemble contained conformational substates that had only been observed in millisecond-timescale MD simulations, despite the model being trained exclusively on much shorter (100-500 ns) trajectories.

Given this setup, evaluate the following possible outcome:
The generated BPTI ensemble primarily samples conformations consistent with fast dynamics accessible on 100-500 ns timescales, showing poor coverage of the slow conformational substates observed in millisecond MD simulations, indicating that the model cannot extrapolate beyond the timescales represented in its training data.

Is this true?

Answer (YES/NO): NO